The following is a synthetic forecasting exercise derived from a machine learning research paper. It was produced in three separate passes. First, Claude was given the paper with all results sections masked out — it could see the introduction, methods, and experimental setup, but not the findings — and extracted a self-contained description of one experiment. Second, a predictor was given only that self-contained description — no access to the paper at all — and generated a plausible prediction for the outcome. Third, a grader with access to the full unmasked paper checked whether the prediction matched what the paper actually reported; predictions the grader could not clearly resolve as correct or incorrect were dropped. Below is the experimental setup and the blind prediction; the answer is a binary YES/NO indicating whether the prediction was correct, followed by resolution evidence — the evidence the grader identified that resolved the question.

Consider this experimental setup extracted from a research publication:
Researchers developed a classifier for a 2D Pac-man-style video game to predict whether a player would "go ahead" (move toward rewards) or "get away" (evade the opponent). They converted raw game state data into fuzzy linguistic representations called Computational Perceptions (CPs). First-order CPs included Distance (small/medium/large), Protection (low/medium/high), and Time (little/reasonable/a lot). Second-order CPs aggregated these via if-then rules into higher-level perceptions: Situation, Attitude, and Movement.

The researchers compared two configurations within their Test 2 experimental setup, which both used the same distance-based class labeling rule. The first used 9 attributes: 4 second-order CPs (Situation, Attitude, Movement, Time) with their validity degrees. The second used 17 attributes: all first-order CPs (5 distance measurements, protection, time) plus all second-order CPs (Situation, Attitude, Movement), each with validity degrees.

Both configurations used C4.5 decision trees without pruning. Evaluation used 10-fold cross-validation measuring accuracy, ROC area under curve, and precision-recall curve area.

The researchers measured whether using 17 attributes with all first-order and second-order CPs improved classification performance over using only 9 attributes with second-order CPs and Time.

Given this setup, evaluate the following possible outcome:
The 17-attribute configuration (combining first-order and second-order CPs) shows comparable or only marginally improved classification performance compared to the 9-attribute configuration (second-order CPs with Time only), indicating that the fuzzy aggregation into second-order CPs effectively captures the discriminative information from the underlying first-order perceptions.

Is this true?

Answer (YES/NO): NO